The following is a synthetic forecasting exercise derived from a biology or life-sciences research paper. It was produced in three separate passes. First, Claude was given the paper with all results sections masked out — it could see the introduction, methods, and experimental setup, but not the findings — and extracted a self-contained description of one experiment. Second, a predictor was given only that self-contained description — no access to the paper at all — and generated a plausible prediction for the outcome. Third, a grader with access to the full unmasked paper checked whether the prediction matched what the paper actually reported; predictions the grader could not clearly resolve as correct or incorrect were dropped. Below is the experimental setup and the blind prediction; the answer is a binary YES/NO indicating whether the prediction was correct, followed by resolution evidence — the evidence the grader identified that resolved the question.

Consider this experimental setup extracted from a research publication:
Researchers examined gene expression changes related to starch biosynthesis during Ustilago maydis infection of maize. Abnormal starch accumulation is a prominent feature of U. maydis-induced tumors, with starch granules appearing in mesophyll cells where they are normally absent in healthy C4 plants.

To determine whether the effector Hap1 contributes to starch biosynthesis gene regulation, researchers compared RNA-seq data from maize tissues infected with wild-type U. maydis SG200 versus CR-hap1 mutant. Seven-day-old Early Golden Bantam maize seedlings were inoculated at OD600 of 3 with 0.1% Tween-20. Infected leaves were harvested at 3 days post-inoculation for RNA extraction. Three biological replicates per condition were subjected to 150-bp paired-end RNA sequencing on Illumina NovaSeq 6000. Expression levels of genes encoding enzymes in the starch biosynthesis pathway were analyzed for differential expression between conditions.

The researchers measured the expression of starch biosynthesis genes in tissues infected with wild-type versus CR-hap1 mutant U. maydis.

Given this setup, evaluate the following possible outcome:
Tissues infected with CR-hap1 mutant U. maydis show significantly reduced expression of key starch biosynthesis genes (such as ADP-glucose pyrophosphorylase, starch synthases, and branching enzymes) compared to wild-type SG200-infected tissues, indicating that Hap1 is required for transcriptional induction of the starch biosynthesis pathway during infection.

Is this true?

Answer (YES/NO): YES